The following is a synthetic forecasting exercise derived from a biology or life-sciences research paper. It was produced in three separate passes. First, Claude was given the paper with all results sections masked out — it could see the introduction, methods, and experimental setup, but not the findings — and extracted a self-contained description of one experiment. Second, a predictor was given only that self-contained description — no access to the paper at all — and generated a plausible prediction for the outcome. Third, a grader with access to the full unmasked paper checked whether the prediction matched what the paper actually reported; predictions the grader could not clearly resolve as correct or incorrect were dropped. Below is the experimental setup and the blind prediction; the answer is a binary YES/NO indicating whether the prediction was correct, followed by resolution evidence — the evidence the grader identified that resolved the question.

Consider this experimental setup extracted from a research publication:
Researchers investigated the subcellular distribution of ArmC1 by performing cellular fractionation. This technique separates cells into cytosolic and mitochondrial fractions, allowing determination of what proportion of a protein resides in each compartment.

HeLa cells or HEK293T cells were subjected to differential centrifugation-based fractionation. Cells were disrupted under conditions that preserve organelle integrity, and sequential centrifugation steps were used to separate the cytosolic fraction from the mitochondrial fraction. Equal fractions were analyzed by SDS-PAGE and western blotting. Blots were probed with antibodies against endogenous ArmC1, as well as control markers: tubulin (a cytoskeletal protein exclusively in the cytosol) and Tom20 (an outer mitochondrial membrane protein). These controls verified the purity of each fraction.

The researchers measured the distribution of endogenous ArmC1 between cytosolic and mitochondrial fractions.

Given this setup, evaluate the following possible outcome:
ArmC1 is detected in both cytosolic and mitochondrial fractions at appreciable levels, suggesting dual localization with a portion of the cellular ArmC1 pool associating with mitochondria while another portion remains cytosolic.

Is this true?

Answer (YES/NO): YES